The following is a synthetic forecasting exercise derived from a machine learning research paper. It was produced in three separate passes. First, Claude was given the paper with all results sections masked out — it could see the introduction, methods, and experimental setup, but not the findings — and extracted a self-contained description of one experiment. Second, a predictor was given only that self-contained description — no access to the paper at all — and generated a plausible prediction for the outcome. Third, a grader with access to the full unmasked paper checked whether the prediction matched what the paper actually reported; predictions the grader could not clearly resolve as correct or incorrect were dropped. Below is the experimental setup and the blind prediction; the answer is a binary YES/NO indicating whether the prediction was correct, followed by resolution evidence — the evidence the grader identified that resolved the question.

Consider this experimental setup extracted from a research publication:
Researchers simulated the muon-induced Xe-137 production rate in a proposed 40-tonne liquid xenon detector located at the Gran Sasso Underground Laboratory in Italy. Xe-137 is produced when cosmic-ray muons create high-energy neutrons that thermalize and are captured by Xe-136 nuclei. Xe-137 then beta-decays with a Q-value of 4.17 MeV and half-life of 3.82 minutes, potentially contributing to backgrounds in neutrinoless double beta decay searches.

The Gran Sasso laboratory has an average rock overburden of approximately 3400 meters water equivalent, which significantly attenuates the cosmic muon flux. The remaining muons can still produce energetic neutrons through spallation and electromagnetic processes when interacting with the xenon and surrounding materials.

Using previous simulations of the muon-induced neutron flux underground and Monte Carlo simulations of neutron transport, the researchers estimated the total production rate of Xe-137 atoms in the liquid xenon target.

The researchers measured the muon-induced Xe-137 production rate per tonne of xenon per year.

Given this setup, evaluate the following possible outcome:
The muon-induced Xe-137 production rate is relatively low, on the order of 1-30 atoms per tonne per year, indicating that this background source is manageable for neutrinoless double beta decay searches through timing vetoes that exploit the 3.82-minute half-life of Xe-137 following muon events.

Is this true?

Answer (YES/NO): YES